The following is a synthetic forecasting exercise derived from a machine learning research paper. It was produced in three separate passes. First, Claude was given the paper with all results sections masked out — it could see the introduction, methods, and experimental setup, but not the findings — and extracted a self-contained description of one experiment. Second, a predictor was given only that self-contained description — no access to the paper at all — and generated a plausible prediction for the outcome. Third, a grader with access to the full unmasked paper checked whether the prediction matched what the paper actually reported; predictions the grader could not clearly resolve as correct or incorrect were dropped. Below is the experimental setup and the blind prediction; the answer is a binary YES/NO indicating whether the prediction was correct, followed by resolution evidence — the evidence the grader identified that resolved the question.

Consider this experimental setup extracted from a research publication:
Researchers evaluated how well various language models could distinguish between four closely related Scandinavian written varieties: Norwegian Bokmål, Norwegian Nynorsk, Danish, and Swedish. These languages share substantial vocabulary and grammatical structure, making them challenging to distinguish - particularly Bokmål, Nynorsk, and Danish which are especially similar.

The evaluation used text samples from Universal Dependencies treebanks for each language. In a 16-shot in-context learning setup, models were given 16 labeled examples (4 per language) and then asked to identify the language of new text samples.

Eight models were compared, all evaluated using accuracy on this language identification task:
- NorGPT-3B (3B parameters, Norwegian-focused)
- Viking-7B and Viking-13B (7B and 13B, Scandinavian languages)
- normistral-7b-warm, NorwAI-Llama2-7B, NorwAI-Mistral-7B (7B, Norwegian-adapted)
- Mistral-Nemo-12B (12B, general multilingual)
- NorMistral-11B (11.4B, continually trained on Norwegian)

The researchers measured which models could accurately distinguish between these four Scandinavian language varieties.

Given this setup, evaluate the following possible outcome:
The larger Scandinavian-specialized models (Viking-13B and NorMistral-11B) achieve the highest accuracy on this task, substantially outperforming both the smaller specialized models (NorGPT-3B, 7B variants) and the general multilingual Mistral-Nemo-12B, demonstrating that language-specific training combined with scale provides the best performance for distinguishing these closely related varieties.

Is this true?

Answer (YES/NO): NO